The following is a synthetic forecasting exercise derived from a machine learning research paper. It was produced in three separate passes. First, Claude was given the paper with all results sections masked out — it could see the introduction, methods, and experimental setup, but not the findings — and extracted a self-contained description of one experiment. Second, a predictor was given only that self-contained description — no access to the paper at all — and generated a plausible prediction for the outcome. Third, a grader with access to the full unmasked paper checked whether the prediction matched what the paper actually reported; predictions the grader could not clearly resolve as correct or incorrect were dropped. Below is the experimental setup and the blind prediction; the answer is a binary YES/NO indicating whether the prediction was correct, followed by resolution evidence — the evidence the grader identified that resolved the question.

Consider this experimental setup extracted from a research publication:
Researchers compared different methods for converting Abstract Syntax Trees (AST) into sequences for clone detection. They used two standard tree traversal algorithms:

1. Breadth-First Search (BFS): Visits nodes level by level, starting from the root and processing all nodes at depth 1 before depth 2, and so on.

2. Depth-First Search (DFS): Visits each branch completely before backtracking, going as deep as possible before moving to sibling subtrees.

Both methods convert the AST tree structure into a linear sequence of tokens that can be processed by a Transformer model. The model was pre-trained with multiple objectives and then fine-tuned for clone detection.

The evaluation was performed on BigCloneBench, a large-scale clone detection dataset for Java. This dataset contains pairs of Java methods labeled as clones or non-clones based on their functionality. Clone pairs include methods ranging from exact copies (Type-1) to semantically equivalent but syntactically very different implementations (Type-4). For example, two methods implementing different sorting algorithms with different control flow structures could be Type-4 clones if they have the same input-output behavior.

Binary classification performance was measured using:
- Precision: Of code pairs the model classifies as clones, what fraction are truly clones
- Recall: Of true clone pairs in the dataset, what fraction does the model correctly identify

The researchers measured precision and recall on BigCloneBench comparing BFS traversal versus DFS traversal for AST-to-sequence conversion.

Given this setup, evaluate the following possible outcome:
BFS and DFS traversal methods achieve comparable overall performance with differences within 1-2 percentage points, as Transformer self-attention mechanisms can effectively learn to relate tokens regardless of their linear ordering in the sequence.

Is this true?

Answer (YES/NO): NO